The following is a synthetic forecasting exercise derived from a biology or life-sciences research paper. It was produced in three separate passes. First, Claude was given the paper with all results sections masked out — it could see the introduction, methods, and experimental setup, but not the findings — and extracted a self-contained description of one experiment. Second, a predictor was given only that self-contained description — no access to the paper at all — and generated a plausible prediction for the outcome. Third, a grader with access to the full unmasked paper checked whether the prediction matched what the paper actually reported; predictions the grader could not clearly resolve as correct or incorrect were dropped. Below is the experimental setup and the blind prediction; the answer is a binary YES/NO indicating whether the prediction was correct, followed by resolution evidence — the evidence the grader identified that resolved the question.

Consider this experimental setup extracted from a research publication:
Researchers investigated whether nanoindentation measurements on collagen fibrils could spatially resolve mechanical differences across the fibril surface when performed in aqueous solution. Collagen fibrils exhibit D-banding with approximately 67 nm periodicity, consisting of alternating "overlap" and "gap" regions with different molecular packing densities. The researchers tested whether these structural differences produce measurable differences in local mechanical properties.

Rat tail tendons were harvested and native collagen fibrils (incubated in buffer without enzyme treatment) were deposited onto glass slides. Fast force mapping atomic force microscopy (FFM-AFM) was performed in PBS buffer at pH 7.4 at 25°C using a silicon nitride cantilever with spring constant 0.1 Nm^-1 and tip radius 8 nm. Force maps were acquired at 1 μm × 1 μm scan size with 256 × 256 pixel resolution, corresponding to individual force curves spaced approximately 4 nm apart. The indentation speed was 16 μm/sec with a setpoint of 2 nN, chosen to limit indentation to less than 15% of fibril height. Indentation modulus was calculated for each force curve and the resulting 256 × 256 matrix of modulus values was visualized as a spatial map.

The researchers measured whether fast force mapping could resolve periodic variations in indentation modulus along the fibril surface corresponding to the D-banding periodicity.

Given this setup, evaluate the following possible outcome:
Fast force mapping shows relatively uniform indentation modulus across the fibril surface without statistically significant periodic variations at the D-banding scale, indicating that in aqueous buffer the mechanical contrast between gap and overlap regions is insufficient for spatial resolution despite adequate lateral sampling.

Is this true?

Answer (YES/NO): NO